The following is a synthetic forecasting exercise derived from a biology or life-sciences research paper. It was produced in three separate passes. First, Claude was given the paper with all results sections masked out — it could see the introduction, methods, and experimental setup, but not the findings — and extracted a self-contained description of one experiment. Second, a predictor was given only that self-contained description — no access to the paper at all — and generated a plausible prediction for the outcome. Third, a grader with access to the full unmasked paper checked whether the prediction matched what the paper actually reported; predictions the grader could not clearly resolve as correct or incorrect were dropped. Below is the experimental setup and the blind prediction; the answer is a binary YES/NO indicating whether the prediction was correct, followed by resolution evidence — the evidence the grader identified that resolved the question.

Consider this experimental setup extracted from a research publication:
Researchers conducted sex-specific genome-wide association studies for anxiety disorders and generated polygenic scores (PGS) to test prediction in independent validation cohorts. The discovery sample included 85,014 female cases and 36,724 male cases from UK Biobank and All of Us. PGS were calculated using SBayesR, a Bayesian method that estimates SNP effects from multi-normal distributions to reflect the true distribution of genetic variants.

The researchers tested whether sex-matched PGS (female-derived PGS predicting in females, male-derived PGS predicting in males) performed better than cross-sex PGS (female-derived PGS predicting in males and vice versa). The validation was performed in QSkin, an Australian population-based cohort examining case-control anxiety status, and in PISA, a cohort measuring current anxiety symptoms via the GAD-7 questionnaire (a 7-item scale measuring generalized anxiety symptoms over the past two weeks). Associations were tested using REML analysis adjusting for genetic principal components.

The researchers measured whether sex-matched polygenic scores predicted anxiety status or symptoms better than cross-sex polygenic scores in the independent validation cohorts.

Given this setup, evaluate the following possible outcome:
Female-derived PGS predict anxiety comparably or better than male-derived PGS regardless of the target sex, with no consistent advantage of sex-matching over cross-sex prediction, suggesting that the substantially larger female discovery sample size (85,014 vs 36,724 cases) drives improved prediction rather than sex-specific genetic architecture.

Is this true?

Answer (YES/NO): NO